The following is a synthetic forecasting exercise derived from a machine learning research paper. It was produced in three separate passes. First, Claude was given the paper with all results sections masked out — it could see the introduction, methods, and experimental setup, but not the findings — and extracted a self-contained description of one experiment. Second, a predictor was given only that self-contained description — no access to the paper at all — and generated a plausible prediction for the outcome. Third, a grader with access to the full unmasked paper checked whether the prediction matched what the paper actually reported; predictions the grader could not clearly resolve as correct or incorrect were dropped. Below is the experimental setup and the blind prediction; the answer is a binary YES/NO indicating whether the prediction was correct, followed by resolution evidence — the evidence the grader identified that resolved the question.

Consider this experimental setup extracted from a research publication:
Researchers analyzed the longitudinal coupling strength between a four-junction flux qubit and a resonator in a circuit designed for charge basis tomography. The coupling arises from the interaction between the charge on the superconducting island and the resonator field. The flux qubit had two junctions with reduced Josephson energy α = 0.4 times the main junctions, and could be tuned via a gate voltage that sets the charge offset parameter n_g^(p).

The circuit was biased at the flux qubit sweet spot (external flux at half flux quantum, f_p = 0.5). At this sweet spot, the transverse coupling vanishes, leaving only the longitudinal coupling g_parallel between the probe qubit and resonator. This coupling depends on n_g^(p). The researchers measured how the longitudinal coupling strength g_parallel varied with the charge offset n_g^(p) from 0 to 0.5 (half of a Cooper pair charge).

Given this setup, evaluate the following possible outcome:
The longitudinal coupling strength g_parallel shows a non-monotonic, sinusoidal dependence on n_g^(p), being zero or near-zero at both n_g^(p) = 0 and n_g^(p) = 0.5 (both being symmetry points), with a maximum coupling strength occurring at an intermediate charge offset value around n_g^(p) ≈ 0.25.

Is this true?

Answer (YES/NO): NO